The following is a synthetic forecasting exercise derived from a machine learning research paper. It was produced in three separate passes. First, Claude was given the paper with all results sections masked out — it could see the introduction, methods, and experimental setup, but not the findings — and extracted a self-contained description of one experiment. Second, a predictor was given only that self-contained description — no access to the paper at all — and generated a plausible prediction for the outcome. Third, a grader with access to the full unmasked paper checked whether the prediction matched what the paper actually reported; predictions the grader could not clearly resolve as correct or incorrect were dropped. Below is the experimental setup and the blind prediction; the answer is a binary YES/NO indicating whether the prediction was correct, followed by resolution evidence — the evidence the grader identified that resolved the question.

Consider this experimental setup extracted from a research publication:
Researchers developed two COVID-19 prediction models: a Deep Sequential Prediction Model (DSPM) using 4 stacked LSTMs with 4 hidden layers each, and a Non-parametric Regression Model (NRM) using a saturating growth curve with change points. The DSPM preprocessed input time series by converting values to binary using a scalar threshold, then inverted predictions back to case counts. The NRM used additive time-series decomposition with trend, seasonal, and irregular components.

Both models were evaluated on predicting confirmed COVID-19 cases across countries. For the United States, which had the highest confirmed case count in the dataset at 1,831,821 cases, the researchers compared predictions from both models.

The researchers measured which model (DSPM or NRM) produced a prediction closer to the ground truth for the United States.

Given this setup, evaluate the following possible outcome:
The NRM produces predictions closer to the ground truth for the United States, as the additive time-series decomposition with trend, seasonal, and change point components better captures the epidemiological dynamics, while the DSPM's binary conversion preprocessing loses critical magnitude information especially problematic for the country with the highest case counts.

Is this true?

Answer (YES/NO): YES